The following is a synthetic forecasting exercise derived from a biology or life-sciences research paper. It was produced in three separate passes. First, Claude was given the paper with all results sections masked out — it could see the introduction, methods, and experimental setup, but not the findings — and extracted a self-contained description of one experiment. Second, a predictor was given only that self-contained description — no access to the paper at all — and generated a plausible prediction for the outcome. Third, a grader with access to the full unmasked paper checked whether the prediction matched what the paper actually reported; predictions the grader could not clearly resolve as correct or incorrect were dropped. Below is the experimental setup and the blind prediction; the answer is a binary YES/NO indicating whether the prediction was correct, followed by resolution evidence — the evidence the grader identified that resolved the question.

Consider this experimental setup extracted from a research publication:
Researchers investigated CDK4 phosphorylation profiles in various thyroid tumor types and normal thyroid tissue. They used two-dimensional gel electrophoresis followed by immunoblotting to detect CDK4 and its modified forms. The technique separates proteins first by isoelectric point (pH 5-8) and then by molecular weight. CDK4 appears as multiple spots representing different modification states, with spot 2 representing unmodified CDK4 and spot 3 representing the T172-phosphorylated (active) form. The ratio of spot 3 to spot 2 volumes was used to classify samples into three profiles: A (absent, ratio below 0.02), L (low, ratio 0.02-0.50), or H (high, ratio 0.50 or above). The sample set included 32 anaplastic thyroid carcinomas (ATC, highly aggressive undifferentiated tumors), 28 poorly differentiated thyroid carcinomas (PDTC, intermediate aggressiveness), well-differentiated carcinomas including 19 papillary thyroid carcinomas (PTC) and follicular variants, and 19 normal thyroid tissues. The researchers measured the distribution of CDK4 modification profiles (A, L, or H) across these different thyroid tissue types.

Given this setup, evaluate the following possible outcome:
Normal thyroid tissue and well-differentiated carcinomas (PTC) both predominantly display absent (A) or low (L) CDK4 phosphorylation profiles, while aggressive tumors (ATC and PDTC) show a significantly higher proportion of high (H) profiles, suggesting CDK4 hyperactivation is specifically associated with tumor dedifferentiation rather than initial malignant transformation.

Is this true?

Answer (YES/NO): NO